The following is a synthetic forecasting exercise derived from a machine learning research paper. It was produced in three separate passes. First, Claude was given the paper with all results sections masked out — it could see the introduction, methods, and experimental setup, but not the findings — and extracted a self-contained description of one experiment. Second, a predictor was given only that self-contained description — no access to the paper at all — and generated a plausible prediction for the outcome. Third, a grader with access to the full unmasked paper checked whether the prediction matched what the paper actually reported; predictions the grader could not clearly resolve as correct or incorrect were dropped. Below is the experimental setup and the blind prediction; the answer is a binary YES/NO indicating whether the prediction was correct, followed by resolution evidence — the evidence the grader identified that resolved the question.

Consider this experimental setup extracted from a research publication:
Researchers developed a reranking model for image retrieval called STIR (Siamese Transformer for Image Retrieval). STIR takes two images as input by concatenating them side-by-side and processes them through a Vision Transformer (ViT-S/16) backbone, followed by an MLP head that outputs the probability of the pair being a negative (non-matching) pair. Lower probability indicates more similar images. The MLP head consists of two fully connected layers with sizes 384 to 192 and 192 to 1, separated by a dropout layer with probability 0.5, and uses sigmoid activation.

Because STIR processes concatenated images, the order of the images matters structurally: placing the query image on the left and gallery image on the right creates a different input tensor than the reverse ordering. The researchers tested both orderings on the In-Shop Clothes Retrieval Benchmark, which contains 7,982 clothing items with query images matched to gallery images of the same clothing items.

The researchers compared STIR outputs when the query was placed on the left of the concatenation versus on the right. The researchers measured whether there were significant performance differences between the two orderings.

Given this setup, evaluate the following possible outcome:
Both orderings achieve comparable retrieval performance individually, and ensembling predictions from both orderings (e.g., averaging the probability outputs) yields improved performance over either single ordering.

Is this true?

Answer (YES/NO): YES